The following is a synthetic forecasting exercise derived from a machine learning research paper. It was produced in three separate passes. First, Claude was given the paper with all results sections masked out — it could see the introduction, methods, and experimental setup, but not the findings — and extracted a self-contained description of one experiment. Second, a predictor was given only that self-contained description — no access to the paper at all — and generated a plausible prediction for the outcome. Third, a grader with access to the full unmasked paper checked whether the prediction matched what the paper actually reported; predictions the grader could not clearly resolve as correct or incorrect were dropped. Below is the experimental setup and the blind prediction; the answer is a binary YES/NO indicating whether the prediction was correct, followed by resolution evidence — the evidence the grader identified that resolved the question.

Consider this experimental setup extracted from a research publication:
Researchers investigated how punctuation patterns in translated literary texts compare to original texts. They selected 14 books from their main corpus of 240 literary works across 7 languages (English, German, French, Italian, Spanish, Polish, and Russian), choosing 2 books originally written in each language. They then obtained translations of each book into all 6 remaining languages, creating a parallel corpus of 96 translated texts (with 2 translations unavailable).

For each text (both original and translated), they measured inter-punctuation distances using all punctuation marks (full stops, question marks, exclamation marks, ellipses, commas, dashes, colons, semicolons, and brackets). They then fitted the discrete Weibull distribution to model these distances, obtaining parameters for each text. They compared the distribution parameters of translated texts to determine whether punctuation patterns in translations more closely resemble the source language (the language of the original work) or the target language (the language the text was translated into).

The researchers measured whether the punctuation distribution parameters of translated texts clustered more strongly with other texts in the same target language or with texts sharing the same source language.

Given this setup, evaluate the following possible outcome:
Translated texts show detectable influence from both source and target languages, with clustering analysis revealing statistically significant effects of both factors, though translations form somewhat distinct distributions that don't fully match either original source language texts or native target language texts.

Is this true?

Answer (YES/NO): NO